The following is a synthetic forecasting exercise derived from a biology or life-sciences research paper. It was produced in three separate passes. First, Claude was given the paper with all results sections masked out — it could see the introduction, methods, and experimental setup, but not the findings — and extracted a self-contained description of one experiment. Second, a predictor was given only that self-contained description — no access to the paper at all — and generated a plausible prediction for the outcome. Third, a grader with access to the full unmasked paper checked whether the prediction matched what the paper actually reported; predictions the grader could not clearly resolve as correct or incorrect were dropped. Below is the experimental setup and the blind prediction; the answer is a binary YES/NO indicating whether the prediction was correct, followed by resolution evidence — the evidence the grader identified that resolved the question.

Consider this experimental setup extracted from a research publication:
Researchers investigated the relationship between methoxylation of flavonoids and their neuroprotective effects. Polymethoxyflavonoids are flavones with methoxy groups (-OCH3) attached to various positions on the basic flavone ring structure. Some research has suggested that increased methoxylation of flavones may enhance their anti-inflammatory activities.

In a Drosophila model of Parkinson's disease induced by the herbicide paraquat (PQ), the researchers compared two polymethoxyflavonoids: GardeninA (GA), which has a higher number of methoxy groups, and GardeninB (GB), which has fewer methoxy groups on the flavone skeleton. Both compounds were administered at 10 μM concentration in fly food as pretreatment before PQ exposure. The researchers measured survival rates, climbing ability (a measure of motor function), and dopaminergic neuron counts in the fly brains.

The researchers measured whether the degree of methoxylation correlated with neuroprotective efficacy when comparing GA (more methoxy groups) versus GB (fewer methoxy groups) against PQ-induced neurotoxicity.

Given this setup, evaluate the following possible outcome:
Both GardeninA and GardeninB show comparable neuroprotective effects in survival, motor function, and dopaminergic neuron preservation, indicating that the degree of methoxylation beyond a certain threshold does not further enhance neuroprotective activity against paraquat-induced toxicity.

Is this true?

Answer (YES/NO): NO